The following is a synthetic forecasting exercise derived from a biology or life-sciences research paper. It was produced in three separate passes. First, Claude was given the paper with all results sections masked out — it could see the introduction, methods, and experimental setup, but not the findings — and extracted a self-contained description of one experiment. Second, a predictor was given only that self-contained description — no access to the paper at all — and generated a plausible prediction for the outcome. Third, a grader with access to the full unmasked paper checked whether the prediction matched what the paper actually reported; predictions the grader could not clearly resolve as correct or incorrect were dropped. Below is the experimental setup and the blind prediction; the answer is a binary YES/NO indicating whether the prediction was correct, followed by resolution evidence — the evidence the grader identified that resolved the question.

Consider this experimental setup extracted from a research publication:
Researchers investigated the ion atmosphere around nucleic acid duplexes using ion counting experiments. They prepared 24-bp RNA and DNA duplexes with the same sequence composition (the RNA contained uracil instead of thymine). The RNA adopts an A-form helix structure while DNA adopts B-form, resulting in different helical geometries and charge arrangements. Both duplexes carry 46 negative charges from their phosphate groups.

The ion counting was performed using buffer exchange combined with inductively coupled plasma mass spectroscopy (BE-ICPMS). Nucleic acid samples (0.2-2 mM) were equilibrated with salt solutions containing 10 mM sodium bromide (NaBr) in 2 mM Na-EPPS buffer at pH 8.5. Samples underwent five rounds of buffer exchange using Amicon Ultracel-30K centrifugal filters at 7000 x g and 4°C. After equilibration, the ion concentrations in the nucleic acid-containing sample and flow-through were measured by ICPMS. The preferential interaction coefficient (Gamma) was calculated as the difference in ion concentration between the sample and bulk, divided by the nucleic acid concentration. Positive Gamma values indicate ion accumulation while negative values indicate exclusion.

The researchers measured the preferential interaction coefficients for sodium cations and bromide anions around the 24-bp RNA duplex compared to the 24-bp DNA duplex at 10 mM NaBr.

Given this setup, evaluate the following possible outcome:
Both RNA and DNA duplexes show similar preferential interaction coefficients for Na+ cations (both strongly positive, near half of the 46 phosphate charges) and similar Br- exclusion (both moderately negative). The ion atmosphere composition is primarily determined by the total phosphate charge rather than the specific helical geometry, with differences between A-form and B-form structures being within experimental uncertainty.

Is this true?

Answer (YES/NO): NO